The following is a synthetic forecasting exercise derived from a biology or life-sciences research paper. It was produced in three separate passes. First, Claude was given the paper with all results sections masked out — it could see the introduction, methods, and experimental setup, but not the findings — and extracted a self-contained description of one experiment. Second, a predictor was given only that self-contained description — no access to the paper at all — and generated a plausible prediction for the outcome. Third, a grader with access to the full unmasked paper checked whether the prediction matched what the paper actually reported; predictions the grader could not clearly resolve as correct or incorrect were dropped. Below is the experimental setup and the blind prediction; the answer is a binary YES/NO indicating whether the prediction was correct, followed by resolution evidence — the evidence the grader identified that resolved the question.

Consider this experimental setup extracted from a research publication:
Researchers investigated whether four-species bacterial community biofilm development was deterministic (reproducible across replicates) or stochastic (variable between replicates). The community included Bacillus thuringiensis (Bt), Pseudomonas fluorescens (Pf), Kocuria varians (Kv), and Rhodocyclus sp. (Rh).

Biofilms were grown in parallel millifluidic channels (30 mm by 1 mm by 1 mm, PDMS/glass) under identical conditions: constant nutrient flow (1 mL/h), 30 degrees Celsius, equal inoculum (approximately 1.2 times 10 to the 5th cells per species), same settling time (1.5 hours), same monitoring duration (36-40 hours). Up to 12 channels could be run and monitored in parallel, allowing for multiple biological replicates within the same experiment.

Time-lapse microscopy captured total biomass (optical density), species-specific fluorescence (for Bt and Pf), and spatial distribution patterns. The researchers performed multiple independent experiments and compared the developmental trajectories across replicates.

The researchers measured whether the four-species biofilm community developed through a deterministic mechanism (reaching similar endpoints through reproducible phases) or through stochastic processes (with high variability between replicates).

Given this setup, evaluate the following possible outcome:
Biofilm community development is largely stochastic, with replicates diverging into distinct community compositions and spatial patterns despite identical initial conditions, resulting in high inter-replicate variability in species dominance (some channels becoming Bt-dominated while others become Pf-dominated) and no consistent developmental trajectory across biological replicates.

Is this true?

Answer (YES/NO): NO